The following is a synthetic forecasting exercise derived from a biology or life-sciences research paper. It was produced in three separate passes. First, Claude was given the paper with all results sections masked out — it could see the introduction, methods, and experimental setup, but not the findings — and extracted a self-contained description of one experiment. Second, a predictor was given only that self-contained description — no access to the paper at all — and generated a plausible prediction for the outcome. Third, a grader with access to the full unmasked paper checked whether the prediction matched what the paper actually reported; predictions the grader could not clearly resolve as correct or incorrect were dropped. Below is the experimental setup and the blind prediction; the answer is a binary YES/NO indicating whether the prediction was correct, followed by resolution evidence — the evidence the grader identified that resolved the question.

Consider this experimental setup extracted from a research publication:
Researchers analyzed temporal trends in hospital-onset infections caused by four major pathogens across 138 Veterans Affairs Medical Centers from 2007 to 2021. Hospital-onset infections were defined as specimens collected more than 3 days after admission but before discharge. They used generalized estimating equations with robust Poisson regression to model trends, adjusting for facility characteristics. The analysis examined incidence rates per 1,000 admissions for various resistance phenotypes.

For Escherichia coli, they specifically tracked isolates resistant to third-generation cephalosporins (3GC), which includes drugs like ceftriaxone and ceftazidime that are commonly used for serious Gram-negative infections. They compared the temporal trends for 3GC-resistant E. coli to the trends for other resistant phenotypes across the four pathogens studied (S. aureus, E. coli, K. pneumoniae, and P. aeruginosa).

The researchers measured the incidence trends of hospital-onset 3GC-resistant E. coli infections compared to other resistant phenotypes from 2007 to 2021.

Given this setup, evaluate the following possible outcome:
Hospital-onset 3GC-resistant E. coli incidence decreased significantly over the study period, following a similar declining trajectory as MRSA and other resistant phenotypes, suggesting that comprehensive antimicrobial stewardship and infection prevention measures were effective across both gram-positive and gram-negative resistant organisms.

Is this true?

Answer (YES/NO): NO